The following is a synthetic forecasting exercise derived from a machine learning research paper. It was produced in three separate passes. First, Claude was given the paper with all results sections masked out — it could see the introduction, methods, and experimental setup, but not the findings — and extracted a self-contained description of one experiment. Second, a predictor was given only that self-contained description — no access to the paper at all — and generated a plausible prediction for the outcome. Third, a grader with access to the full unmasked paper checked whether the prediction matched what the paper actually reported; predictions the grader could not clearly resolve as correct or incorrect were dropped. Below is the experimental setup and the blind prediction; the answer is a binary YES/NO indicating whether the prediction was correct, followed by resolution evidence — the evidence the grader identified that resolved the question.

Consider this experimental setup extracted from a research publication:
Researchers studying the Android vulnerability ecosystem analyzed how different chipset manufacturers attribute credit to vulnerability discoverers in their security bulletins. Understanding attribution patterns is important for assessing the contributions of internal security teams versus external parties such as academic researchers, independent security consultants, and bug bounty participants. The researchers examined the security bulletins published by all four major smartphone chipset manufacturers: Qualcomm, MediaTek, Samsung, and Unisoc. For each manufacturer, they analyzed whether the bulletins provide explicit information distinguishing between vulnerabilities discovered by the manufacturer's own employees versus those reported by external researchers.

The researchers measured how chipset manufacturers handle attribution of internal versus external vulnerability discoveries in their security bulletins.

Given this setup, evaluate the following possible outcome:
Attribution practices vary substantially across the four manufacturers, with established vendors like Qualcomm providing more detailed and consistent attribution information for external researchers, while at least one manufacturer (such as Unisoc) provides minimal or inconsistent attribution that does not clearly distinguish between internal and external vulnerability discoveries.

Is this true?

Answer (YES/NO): NO